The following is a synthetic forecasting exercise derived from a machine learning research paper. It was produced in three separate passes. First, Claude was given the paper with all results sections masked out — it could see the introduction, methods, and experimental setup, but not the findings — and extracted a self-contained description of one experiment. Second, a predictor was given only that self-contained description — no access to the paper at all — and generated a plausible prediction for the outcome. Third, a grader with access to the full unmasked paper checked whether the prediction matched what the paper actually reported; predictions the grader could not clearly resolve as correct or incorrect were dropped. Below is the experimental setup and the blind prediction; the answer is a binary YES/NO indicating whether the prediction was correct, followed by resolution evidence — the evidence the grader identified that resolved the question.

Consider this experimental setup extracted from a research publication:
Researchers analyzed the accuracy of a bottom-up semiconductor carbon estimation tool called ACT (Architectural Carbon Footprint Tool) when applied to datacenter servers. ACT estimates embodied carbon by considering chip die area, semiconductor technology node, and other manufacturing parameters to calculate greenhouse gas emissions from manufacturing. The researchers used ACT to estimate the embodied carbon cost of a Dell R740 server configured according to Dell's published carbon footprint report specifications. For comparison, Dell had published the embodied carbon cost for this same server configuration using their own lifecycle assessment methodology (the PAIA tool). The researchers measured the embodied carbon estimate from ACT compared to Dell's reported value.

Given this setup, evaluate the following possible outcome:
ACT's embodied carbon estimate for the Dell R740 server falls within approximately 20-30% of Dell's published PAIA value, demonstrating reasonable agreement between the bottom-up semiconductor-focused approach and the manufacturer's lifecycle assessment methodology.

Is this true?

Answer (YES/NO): NO